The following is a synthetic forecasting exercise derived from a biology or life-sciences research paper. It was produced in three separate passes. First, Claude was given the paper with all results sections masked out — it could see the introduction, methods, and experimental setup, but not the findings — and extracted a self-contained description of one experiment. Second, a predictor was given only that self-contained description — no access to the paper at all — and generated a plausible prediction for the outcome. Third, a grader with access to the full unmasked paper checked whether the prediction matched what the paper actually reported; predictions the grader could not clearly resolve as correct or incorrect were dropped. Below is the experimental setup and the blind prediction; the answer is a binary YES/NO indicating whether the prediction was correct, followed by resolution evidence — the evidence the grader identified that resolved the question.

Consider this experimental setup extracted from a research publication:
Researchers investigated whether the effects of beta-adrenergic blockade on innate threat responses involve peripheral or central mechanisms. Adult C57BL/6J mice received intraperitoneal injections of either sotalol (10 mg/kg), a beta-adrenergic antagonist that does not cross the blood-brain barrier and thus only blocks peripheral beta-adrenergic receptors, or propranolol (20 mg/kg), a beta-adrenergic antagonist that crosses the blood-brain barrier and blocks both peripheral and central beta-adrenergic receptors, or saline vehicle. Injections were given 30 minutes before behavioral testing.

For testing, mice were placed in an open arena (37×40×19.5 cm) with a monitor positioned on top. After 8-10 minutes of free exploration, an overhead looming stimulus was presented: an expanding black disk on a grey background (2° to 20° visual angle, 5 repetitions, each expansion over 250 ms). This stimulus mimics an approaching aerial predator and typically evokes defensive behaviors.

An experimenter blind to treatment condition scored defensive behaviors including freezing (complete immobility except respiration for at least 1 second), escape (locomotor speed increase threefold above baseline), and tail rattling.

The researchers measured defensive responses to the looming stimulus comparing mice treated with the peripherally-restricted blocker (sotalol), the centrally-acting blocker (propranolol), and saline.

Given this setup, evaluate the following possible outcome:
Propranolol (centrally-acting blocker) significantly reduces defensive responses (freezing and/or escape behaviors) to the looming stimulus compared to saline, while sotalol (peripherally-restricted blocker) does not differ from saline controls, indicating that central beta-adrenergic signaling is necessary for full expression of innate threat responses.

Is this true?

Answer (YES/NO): YES